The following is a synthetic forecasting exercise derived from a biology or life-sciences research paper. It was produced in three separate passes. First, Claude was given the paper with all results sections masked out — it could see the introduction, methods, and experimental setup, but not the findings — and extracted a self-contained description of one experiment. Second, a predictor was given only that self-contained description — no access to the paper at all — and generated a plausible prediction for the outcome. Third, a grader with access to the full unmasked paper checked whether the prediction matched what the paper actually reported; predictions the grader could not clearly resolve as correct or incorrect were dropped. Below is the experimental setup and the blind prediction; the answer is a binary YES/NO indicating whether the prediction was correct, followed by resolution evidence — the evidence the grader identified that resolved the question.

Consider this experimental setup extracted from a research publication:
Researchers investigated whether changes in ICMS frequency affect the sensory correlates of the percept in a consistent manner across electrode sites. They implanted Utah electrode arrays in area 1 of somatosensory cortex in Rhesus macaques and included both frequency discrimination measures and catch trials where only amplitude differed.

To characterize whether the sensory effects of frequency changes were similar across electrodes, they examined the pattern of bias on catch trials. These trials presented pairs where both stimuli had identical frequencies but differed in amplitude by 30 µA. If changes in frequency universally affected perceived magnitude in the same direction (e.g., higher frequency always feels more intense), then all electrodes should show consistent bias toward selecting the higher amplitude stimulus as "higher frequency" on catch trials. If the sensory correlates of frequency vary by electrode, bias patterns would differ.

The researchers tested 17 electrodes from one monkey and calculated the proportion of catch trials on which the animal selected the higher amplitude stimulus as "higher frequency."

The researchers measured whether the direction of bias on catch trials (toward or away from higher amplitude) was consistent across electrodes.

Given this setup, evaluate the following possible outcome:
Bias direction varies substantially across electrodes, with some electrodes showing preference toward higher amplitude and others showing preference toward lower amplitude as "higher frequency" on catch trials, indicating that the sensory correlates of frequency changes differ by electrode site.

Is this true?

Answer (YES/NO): NO